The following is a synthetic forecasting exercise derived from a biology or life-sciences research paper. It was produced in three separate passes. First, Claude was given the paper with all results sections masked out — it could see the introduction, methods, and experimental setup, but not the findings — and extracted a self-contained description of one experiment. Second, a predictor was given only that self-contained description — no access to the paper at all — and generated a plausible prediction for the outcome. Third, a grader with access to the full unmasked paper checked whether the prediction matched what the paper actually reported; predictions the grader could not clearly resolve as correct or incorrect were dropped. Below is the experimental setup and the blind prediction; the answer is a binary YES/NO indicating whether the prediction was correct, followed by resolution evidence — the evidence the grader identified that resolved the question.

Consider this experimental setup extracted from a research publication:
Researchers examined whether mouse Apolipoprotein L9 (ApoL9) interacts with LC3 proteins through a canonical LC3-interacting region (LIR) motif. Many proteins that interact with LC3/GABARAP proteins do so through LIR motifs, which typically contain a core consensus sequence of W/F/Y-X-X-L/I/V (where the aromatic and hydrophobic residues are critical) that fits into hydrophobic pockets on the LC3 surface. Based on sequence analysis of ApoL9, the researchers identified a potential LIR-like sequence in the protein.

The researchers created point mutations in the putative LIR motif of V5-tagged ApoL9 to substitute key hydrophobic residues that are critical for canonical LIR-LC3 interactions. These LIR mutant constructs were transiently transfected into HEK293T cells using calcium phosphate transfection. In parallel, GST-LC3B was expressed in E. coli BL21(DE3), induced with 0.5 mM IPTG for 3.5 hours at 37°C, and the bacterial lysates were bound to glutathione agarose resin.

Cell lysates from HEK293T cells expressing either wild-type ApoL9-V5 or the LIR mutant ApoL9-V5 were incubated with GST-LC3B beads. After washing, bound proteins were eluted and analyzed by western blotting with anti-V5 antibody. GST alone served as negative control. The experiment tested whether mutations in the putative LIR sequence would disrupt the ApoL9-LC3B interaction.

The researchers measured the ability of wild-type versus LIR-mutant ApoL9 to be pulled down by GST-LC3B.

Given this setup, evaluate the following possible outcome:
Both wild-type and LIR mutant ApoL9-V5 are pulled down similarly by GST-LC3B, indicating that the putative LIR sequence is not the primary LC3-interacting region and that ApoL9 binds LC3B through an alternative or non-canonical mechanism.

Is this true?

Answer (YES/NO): NO